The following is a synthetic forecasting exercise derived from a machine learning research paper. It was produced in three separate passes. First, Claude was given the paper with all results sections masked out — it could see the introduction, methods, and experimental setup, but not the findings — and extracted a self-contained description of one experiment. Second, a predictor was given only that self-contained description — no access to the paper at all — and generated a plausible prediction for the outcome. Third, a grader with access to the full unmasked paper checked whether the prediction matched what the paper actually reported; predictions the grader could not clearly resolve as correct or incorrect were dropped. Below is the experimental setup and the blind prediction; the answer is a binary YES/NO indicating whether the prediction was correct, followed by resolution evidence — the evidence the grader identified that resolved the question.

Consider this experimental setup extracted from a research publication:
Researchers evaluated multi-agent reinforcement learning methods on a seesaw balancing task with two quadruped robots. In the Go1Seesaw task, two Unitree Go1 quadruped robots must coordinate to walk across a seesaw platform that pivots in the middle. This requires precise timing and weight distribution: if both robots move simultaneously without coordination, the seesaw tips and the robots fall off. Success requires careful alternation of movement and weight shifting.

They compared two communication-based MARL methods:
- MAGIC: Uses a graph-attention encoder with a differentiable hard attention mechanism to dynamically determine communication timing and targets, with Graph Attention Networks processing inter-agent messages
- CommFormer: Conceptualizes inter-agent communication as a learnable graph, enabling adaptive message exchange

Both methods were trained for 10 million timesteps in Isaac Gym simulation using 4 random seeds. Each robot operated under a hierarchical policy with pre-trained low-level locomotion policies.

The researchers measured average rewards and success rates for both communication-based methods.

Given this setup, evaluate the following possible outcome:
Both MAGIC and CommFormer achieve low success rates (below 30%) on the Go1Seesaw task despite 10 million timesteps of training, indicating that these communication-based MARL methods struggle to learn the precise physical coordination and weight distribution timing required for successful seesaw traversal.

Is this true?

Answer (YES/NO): YES